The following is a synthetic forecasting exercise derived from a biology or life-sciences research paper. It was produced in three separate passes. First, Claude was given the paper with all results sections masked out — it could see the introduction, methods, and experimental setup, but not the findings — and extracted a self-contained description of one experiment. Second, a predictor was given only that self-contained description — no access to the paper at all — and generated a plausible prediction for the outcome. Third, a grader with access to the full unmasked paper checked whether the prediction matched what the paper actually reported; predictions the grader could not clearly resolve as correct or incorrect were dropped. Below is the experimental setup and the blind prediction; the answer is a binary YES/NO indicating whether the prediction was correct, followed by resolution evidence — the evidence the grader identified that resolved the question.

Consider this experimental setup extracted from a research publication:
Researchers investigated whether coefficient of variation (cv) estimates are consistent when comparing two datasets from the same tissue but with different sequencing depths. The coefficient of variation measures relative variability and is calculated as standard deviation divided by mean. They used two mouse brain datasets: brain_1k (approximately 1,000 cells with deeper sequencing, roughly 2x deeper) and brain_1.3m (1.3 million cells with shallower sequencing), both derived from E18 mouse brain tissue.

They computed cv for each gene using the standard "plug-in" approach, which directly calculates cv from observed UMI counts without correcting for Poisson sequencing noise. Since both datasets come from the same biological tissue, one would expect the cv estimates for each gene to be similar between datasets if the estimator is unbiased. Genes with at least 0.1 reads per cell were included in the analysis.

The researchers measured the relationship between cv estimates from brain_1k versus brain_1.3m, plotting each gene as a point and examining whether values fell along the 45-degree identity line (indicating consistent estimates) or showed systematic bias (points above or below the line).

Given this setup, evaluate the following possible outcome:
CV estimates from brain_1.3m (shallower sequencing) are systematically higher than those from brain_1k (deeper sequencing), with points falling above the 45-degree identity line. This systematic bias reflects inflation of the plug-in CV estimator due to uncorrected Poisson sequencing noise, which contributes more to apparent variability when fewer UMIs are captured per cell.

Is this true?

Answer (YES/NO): YES